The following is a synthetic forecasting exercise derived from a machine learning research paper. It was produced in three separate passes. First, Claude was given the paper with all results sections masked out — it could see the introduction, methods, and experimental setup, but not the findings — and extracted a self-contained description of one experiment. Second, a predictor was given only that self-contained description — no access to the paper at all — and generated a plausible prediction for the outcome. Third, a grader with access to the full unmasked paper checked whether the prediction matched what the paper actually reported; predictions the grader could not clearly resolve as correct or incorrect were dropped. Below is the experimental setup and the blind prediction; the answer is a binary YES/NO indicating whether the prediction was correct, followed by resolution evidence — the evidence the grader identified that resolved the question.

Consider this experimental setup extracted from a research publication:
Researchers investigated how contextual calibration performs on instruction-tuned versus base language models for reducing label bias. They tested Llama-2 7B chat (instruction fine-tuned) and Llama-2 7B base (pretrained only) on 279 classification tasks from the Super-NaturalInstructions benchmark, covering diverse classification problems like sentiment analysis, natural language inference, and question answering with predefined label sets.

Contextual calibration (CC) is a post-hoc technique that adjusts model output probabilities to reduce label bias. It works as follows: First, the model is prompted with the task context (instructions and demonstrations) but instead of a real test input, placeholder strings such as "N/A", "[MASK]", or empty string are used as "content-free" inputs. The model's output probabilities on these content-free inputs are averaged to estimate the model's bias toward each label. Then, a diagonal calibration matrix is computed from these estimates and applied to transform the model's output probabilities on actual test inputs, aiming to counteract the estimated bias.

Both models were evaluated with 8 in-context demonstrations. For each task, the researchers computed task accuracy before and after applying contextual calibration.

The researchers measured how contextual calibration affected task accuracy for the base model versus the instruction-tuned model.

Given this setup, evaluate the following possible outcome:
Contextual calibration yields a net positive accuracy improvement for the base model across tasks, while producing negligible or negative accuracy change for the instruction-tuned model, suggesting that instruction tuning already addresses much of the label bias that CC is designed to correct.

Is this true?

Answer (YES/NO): NO